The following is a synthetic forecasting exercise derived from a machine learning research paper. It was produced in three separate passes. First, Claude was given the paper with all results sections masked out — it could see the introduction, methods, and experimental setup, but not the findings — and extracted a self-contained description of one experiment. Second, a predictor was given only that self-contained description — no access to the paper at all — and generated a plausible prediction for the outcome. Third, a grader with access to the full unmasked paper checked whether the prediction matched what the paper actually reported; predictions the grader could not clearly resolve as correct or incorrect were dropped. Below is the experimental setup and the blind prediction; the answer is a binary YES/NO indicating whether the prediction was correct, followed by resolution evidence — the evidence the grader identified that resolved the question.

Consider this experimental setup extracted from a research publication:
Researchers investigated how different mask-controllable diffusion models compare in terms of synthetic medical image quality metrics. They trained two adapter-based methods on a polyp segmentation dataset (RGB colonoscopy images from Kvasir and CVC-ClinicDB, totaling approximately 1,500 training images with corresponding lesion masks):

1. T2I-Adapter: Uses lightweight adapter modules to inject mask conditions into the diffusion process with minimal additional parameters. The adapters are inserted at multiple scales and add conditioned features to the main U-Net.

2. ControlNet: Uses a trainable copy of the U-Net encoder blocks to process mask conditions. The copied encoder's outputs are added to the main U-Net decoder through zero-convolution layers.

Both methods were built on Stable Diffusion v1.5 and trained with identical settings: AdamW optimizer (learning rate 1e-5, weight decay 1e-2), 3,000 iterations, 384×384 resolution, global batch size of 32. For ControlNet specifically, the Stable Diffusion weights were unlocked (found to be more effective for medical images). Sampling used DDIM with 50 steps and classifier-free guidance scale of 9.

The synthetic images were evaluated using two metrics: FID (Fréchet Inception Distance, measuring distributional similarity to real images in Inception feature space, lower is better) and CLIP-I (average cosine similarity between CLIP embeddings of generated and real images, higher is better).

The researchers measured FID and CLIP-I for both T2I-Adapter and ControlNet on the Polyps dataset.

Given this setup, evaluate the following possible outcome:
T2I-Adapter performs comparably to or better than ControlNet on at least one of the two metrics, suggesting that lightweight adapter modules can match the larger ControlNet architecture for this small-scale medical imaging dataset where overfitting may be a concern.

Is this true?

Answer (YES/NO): NO